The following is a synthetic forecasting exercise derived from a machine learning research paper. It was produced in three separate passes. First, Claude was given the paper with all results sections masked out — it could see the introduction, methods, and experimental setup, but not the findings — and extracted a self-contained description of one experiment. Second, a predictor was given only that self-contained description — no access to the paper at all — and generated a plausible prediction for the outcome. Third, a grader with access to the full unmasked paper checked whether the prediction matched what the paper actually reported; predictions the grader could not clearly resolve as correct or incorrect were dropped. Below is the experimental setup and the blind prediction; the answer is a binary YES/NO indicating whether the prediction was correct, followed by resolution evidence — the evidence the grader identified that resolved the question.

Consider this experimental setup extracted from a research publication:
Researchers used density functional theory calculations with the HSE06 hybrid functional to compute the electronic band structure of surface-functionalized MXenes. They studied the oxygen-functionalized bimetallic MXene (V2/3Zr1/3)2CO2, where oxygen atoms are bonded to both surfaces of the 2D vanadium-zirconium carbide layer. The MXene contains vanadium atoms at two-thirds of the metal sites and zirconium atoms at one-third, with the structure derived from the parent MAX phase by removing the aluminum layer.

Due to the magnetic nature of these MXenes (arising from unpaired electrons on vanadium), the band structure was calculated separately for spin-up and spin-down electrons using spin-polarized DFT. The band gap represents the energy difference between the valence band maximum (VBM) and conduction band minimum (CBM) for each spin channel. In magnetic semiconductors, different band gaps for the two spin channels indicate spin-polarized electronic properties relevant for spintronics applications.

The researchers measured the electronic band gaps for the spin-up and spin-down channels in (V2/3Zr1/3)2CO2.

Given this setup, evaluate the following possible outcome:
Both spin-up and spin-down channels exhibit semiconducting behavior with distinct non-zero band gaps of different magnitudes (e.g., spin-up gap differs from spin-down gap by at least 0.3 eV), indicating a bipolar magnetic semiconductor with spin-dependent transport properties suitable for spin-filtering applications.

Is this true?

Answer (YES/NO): NO